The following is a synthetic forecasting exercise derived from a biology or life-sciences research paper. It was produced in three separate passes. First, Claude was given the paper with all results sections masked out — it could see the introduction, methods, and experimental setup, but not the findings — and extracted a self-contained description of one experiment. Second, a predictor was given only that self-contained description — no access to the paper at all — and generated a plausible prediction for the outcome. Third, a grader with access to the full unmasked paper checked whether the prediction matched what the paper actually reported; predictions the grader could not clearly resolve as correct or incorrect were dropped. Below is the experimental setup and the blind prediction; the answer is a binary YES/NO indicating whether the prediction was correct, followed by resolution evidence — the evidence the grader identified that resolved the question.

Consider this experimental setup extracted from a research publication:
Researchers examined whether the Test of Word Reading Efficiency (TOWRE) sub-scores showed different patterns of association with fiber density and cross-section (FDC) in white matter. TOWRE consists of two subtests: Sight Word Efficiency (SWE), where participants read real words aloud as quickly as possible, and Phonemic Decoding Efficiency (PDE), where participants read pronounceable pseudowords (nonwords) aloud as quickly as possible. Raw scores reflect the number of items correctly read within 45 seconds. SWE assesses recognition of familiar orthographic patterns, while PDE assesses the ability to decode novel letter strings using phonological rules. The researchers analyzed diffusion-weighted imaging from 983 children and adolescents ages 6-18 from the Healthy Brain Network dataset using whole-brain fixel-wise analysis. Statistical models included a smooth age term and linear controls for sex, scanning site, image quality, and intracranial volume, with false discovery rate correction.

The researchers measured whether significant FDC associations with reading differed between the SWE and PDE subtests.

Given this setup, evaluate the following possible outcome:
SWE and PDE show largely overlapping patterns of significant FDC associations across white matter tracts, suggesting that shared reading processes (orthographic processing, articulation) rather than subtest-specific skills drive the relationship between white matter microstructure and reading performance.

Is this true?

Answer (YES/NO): YES